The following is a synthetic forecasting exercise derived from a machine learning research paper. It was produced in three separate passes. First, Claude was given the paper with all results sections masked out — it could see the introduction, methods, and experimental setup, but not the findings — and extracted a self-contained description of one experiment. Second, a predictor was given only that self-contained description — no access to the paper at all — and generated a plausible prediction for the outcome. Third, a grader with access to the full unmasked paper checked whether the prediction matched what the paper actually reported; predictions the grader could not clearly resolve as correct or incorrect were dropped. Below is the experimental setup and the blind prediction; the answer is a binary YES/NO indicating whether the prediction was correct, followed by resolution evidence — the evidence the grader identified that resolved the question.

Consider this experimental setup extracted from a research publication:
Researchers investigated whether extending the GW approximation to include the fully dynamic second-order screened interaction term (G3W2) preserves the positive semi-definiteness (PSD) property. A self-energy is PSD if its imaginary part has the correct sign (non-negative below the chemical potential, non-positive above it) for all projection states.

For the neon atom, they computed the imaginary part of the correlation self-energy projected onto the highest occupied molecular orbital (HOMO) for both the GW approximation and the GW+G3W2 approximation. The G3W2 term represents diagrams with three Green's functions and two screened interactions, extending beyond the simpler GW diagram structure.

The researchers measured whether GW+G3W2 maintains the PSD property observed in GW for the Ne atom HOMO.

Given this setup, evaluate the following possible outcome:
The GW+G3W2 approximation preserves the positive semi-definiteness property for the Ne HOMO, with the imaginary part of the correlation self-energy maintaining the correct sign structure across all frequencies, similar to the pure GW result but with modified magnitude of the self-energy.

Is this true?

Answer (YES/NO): NO